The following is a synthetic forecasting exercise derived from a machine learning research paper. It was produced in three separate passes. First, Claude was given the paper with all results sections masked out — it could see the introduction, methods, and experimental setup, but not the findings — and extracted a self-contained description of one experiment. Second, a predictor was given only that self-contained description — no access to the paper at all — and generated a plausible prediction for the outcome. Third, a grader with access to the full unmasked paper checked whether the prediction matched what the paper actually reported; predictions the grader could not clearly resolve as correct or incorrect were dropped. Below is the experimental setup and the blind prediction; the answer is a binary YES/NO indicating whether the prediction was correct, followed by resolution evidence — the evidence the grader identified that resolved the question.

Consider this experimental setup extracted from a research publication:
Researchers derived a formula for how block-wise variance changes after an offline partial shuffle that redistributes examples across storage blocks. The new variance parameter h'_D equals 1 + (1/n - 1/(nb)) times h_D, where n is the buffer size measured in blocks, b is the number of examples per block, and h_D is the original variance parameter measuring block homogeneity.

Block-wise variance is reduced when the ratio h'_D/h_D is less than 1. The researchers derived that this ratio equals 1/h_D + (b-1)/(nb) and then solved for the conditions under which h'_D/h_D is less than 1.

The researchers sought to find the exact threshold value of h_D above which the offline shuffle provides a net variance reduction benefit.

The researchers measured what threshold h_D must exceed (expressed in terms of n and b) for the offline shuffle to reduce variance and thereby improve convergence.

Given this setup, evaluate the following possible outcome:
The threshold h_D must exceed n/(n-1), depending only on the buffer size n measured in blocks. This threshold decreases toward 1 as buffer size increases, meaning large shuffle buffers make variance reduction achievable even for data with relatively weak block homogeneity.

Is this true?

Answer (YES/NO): NO